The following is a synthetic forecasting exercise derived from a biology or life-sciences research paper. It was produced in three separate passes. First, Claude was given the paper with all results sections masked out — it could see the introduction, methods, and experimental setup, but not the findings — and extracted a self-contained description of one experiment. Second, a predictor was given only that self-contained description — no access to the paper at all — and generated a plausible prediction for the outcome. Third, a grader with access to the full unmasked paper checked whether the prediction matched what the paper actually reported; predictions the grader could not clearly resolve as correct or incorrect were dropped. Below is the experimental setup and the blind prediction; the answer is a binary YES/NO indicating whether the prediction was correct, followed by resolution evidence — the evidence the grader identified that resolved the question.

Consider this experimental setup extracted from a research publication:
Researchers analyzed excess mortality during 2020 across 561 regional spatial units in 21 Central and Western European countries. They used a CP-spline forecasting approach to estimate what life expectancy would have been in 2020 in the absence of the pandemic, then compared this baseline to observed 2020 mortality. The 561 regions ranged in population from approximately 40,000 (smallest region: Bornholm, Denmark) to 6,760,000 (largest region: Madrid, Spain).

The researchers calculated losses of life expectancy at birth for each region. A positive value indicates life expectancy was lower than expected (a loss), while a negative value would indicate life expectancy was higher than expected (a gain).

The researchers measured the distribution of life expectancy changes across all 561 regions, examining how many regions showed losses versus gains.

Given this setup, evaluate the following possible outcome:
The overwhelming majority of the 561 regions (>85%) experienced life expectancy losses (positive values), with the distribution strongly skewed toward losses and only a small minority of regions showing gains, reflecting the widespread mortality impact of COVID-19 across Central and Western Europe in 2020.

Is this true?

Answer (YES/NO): NO